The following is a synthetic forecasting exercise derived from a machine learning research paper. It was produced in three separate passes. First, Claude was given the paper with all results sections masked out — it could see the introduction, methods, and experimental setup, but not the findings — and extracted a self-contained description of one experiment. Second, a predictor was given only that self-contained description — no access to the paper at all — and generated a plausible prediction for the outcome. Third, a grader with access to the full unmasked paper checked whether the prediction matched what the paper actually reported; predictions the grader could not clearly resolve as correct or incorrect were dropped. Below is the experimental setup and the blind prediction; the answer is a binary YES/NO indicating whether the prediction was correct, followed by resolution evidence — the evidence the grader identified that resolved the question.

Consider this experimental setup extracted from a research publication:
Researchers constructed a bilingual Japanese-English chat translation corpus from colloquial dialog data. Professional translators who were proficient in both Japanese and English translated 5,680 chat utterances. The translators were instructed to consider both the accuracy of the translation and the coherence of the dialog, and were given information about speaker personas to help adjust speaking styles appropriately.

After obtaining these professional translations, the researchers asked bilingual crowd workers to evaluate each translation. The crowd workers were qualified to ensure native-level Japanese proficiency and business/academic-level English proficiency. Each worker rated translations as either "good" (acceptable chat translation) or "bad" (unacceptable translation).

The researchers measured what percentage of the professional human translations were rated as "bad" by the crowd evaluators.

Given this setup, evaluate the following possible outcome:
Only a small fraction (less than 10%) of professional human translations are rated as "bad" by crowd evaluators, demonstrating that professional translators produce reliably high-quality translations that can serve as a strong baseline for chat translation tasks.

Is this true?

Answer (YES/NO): NO